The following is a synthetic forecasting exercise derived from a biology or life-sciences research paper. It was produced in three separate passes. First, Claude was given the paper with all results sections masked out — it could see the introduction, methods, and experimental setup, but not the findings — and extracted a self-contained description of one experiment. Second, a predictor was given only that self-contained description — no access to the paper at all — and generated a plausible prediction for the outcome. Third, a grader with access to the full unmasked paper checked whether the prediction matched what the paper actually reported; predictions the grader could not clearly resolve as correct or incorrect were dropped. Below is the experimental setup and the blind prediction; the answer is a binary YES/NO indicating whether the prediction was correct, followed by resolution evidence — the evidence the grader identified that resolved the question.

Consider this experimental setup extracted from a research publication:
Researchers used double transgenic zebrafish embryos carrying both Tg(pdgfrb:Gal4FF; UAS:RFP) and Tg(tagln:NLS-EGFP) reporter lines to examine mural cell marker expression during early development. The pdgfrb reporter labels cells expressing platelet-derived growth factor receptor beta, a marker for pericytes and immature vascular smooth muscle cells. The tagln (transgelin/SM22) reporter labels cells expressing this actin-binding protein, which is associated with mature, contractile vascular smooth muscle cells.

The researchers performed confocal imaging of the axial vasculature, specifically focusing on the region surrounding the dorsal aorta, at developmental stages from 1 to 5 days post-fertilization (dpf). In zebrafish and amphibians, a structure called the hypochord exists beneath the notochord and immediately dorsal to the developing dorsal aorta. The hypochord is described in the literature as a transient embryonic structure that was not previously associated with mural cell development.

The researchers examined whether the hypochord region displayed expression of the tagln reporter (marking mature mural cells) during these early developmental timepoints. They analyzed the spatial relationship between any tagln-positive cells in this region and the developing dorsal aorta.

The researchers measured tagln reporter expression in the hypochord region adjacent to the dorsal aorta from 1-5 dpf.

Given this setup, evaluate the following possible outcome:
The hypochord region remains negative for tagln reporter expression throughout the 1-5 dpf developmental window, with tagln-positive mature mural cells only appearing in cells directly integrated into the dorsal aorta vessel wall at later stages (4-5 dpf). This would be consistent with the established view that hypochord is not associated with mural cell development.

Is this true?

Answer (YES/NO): NO